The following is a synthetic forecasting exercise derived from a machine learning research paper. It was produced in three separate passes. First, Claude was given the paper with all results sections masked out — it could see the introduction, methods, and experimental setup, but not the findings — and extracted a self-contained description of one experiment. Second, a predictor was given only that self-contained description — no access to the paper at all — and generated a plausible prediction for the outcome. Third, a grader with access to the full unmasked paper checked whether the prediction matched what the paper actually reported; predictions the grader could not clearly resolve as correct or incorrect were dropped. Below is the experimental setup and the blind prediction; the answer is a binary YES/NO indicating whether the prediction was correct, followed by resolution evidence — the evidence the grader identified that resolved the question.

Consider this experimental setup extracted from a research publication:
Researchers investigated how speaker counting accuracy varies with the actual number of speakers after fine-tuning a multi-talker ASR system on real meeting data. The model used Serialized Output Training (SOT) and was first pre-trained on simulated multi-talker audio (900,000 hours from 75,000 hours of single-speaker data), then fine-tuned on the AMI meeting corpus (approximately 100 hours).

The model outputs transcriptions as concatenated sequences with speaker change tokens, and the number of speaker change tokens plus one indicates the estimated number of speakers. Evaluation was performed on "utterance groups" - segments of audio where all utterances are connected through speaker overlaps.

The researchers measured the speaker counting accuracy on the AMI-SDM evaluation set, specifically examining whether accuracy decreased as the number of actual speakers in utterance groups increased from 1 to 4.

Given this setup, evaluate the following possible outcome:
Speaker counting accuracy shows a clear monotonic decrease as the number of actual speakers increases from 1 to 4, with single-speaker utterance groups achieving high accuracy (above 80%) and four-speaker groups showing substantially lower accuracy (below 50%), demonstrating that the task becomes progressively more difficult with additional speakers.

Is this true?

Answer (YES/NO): YES